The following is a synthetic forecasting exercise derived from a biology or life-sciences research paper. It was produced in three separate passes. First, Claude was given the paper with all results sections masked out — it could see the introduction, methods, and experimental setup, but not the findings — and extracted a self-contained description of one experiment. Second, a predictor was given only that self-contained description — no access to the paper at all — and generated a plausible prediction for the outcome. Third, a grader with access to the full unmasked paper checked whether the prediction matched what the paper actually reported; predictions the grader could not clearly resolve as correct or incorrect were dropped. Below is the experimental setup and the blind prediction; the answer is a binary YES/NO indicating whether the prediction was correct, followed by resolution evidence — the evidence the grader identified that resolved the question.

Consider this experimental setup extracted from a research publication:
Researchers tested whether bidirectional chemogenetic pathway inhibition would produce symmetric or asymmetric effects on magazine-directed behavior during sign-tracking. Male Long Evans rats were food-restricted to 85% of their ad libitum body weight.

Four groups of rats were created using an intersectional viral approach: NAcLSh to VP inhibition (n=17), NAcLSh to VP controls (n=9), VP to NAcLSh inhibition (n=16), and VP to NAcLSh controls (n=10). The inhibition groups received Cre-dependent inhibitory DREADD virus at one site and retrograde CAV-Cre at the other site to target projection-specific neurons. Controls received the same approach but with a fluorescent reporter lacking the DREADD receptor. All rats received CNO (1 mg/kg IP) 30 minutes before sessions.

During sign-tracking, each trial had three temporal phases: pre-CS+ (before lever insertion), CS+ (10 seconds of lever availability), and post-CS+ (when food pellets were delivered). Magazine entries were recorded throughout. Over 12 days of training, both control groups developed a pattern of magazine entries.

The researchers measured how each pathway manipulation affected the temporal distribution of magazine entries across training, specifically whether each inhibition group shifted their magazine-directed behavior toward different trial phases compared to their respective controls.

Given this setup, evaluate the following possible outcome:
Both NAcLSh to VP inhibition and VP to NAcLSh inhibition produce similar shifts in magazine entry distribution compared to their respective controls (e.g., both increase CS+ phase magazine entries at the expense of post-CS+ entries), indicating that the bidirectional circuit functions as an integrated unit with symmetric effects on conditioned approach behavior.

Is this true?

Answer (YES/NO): NO